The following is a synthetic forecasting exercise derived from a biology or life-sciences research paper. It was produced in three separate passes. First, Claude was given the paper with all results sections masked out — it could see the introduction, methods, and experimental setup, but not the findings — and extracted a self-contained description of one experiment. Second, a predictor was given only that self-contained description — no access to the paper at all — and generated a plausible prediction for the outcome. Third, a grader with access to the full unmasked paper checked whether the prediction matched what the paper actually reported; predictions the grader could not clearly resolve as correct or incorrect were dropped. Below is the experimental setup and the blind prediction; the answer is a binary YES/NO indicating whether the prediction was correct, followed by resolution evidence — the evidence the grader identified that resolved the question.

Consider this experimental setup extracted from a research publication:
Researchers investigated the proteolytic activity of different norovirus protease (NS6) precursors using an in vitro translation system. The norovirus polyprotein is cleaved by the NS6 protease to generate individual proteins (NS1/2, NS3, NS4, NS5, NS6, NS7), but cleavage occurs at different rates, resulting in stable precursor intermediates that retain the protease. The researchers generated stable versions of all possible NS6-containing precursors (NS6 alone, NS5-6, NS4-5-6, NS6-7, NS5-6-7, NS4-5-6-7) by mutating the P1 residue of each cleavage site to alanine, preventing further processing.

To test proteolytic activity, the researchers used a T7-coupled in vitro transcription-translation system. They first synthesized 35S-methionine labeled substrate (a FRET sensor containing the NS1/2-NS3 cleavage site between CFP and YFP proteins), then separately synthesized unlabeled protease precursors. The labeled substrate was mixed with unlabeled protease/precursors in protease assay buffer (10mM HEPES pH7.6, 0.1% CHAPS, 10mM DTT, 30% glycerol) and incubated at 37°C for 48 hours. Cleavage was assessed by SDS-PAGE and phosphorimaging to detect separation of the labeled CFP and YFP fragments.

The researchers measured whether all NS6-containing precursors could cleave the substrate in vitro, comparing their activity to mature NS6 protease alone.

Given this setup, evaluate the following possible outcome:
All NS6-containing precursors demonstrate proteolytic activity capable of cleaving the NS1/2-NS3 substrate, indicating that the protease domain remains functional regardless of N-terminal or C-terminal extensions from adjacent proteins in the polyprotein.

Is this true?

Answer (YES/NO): YES